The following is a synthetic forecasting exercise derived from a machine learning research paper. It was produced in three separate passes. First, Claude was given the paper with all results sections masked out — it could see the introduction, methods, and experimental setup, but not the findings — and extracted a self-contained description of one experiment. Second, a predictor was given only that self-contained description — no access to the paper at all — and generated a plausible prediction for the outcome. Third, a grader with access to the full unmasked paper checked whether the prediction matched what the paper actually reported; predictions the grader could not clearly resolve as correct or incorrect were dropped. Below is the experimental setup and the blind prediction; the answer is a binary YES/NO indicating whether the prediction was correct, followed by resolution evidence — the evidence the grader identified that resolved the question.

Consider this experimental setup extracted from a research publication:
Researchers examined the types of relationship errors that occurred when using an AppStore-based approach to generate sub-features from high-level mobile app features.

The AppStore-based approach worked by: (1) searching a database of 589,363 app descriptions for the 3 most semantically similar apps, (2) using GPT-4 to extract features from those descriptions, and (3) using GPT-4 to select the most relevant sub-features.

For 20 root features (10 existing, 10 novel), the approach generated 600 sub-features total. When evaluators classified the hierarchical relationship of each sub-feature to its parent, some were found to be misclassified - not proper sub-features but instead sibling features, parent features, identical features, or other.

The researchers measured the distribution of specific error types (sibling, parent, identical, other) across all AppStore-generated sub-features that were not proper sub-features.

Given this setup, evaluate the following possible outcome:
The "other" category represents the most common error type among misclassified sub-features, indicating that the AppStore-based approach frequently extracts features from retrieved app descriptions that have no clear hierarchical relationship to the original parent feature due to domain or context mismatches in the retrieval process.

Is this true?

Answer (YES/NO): YES